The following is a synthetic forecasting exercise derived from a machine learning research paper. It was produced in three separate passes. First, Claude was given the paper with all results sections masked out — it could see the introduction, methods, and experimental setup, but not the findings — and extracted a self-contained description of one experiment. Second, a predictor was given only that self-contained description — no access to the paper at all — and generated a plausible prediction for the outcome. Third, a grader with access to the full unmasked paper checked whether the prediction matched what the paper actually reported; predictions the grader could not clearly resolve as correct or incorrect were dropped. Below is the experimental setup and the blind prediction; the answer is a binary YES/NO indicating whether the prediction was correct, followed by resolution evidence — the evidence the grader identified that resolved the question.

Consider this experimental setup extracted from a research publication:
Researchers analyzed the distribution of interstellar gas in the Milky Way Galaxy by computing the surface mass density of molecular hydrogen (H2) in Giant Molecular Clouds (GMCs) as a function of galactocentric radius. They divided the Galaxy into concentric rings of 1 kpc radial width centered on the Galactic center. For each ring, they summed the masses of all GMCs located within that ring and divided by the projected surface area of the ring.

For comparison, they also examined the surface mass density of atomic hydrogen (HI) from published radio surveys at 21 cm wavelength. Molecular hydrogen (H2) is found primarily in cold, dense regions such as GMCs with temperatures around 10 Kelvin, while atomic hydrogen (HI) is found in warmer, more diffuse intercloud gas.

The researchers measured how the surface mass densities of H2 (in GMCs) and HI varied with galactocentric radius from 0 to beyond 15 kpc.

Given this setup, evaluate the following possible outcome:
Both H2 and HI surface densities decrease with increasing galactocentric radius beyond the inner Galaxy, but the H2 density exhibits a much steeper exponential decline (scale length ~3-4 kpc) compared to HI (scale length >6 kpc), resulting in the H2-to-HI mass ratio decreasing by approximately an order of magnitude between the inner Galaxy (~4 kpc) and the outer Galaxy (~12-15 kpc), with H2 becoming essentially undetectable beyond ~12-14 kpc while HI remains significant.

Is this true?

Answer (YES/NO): NO